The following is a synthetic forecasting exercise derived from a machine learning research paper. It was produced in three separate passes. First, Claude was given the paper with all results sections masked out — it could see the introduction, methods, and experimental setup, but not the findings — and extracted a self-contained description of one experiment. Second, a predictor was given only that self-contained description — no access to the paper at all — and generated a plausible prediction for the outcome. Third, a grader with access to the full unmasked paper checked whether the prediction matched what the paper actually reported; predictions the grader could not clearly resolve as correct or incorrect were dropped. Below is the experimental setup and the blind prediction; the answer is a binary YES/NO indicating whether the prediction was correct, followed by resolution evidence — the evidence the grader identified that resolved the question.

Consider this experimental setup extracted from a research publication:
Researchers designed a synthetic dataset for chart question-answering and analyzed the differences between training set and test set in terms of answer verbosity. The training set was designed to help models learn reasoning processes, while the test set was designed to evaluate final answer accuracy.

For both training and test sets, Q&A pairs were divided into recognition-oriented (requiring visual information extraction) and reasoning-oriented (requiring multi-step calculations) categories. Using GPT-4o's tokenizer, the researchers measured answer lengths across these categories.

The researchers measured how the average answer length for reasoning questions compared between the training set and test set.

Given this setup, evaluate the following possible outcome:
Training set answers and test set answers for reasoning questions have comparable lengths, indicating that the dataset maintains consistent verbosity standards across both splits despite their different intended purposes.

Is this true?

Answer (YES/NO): NO